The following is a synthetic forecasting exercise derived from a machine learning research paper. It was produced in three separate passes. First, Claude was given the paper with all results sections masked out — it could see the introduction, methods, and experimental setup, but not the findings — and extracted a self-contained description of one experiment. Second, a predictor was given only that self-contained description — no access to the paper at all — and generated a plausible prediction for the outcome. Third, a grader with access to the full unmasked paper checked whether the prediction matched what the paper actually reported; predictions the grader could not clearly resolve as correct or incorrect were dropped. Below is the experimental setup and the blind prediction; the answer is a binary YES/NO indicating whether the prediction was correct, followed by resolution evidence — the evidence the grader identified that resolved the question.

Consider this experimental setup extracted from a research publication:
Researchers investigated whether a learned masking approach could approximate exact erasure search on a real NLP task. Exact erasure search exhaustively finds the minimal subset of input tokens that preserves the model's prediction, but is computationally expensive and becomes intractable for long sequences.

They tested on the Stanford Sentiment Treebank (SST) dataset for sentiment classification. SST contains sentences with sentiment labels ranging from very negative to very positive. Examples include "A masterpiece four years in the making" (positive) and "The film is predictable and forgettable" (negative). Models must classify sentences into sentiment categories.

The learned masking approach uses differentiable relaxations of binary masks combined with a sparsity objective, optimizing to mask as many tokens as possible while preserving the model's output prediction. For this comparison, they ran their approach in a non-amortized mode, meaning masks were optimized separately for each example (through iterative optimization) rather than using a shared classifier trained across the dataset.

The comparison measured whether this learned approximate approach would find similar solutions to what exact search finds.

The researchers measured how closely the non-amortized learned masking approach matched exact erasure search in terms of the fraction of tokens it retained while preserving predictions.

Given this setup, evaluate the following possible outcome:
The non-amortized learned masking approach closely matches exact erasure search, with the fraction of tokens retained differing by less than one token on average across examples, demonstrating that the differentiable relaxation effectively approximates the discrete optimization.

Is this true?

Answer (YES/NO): NO